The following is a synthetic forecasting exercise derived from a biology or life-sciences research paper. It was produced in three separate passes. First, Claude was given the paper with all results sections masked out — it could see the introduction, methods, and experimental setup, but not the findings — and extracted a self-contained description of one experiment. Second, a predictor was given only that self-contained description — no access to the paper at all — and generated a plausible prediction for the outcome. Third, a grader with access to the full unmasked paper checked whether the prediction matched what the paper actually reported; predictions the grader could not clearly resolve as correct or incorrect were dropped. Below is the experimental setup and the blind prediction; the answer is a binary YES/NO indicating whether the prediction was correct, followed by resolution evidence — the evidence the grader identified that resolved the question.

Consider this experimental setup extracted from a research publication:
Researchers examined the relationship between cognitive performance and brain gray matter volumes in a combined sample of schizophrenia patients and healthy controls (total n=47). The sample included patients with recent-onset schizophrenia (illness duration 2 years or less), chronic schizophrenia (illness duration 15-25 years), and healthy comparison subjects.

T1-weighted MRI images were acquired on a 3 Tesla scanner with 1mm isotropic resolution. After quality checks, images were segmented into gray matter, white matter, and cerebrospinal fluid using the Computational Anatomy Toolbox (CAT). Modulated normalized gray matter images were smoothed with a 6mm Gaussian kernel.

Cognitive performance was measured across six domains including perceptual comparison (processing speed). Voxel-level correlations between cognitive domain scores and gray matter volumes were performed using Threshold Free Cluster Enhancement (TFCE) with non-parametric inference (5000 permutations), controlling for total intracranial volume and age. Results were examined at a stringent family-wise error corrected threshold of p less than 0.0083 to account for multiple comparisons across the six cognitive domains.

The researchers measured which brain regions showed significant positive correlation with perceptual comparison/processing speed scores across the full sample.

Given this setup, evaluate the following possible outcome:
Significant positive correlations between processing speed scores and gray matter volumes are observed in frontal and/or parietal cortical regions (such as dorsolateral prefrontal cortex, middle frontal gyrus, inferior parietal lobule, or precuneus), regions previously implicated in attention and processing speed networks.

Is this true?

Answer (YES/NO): NO